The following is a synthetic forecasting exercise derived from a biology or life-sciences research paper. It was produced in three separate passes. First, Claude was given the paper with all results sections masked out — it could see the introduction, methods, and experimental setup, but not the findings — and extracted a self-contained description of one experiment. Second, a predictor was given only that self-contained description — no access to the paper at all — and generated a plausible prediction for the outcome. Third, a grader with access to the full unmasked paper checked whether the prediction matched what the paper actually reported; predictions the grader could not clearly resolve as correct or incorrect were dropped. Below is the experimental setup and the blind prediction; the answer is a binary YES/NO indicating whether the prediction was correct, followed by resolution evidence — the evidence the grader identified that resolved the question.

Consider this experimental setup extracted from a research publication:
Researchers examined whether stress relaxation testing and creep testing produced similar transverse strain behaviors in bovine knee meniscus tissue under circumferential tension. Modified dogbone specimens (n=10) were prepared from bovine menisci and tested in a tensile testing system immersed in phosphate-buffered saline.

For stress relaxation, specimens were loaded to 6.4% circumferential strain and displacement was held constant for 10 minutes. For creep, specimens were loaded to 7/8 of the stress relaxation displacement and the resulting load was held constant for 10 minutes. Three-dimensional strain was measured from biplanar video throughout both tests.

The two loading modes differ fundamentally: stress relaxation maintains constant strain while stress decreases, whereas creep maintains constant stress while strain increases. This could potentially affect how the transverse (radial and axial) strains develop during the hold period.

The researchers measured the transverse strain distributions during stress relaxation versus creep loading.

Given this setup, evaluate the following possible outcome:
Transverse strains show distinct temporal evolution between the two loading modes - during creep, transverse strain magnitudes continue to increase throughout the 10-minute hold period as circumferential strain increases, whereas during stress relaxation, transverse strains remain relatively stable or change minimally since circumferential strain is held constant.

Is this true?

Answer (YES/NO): NO